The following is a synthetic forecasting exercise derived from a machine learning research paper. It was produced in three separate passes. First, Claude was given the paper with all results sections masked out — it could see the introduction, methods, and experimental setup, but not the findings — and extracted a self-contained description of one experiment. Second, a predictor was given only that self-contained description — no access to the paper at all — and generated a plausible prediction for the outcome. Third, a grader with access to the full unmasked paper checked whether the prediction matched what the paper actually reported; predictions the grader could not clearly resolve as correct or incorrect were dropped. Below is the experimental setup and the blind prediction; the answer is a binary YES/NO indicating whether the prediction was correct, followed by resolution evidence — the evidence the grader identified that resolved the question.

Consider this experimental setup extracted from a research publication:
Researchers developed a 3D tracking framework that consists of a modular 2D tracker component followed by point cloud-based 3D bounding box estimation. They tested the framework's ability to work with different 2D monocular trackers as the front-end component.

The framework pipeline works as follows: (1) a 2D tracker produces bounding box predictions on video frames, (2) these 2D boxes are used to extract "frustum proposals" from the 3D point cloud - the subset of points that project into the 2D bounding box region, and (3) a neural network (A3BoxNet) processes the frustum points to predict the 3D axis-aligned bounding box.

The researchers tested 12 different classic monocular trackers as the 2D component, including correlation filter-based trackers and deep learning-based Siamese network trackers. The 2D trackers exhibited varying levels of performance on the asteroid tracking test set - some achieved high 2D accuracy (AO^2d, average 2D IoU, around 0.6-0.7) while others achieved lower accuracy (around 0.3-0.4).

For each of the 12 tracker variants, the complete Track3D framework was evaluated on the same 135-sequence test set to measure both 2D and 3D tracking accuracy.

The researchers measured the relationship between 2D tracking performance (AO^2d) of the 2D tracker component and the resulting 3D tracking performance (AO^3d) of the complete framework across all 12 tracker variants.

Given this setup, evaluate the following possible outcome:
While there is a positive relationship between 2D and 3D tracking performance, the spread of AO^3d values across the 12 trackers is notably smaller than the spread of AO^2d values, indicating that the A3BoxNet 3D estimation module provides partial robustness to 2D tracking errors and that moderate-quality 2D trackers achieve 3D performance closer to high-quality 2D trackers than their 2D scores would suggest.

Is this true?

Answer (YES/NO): YES